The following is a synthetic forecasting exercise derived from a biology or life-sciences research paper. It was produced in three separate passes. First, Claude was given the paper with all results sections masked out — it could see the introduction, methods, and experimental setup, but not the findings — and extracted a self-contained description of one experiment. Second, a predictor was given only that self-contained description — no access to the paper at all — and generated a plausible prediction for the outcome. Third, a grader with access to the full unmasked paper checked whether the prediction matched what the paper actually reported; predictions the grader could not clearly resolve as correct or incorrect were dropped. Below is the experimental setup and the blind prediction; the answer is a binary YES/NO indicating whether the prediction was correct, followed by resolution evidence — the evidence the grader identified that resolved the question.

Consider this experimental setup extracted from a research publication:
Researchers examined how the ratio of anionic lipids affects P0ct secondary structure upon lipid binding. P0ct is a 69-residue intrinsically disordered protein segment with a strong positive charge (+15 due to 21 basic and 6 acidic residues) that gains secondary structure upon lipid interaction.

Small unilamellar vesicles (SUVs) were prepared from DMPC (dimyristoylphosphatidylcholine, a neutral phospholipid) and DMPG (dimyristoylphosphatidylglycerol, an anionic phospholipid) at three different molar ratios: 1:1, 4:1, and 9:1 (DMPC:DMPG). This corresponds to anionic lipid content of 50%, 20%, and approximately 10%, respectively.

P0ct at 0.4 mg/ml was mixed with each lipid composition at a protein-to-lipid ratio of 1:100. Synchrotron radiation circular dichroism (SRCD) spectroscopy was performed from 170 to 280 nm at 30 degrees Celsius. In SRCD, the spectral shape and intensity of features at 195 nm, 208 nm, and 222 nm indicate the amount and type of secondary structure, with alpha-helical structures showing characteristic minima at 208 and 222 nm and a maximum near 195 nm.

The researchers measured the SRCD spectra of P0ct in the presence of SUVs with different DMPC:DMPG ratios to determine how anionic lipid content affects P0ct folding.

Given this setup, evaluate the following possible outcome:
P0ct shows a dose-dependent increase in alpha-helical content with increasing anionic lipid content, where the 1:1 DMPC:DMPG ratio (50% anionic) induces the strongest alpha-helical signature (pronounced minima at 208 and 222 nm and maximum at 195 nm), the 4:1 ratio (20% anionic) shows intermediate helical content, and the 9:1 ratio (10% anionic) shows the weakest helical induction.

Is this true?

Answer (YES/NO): YES